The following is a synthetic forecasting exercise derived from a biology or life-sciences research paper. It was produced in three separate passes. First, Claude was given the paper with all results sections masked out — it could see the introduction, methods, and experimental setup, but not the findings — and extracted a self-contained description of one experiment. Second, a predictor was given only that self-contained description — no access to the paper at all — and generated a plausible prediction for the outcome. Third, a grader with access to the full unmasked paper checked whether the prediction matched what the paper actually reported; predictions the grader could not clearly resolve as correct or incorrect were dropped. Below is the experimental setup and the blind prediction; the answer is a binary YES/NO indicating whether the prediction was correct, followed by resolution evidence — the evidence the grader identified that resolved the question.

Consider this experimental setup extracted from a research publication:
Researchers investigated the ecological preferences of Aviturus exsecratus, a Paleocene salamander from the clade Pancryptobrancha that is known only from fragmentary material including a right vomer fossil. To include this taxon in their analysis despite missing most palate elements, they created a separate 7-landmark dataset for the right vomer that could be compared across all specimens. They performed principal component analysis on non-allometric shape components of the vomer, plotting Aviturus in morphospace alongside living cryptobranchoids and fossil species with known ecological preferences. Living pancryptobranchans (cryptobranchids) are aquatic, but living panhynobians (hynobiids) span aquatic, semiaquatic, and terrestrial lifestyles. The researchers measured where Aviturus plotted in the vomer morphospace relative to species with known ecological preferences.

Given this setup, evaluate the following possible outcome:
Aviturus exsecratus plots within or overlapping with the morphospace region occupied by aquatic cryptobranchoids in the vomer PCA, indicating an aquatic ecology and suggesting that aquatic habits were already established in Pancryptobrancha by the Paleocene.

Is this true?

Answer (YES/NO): NO